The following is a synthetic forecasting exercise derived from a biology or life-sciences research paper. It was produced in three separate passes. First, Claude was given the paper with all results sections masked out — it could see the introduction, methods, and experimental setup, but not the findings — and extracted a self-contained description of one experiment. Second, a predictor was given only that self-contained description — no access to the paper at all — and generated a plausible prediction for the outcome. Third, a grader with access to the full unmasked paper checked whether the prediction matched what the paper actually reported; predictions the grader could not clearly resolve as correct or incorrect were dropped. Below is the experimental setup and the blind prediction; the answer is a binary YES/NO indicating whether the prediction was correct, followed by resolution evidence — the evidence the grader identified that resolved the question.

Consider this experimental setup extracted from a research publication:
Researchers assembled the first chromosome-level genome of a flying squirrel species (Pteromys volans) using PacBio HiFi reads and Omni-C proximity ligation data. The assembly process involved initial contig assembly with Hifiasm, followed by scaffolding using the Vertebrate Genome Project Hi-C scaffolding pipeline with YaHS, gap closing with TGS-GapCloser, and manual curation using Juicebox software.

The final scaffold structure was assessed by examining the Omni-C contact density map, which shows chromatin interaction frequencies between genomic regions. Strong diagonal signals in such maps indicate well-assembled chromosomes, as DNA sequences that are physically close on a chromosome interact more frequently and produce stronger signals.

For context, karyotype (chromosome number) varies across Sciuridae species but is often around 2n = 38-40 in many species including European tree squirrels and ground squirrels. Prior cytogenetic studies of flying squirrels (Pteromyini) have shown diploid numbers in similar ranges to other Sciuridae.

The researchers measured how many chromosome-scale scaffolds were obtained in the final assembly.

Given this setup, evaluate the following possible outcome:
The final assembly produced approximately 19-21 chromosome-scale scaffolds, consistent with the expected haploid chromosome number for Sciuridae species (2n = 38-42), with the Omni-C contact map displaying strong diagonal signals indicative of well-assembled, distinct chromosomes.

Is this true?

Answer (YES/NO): YES